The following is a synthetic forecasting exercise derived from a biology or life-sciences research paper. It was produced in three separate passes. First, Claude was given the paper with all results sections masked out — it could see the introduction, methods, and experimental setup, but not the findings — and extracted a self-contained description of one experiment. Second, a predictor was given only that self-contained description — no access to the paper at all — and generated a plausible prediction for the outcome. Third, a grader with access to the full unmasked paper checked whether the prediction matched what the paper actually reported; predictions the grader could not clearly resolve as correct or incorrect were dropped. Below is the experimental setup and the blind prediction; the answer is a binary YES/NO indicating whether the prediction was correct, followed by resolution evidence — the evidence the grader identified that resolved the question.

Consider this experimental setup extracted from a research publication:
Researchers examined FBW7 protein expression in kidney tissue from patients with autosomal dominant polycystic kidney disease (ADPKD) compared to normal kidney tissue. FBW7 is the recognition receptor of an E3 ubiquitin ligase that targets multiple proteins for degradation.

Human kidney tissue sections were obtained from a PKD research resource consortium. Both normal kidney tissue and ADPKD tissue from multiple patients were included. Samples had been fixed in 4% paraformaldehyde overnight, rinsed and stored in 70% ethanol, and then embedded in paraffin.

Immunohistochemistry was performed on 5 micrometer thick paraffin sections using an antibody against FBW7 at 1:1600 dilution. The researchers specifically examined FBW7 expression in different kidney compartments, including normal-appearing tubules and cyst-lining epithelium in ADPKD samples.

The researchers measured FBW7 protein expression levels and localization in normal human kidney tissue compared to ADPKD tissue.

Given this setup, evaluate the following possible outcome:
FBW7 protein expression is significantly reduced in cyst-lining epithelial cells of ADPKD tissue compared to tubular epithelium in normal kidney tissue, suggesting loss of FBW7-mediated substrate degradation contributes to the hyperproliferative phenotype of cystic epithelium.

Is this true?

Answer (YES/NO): NO